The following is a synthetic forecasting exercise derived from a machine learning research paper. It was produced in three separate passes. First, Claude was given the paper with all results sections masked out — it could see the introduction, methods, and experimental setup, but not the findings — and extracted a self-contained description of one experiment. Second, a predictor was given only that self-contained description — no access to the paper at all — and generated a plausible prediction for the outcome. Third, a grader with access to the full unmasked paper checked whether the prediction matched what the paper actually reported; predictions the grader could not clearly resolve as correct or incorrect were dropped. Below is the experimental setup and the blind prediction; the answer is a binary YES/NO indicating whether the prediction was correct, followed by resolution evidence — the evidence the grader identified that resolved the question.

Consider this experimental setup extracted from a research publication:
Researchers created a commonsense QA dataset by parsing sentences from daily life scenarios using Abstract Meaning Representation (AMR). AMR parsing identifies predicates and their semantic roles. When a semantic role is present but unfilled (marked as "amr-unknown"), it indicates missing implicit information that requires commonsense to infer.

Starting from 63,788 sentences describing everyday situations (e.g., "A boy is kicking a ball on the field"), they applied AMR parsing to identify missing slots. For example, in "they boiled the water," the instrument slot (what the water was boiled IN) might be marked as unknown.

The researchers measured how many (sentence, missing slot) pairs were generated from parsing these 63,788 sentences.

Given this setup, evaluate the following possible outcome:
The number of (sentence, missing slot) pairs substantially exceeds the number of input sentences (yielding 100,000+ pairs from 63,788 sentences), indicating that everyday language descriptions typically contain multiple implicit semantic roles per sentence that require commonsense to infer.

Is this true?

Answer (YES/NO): YES